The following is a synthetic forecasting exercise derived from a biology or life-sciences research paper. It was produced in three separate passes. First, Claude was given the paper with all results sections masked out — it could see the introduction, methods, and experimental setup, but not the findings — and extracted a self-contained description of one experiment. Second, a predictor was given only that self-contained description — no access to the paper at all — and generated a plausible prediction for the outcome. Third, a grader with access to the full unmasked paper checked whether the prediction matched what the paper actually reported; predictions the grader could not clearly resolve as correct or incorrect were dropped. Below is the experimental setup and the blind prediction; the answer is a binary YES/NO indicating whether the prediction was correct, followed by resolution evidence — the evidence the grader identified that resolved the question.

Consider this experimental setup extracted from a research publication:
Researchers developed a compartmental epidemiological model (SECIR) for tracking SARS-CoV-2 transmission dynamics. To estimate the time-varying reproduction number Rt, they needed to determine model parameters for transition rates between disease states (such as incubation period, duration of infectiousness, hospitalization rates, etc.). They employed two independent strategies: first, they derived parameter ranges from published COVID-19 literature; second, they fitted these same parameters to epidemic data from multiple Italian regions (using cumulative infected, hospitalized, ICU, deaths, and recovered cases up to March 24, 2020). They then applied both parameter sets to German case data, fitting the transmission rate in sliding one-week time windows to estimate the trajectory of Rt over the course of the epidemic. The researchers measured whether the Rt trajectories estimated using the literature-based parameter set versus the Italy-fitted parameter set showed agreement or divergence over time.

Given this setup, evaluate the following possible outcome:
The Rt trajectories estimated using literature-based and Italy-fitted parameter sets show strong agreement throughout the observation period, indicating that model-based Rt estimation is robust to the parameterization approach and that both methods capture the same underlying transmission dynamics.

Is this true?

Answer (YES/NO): YES